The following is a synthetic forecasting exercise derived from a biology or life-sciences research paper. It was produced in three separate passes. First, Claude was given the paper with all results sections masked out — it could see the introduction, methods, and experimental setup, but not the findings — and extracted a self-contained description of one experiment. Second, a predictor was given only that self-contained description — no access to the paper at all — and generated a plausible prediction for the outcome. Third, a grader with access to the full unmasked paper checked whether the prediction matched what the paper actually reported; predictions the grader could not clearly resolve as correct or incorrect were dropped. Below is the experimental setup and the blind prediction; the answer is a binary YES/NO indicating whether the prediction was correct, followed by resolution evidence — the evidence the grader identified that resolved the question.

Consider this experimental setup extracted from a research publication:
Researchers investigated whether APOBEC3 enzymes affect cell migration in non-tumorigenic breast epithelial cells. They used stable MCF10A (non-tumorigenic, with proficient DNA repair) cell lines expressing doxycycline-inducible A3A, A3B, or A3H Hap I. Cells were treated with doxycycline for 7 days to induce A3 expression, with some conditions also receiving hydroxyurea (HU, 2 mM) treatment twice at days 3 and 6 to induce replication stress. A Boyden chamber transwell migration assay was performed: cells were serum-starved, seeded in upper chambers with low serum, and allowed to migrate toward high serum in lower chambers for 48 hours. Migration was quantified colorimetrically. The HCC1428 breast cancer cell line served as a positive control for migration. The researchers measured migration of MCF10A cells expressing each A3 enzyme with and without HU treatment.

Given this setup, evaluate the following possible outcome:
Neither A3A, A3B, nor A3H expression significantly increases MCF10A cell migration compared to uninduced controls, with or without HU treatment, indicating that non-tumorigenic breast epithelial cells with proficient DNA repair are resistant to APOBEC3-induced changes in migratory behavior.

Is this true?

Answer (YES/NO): YES